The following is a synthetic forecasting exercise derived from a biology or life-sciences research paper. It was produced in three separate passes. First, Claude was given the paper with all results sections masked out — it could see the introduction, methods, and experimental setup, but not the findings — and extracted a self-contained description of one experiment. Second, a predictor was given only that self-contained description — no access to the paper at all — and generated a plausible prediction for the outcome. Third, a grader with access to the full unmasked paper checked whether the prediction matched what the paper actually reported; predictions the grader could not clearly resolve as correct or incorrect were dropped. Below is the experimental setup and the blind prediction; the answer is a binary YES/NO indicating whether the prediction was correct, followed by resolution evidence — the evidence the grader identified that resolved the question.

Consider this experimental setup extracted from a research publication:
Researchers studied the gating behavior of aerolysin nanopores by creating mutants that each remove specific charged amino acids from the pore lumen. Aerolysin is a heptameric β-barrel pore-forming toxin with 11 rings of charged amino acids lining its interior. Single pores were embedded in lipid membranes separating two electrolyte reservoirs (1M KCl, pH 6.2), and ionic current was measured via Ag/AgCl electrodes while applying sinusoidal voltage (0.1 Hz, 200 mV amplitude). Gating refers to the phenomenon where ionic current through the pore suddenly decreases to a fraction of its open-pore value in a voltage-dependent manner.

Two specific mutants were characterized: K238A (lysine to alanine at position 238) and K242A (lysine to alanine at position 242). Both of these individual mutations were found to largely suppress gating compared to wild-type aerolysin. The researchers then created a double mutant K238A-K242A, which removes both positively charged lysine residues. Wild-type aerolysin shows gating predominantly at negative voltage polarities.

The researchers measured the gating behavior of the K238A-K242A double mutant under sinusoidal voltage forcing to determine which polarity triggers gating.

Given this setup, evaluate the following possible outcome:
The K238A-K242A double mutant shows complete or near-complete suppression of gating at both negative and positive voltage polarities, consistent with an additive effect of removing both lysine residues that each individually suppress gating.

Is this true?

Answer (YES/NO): NO